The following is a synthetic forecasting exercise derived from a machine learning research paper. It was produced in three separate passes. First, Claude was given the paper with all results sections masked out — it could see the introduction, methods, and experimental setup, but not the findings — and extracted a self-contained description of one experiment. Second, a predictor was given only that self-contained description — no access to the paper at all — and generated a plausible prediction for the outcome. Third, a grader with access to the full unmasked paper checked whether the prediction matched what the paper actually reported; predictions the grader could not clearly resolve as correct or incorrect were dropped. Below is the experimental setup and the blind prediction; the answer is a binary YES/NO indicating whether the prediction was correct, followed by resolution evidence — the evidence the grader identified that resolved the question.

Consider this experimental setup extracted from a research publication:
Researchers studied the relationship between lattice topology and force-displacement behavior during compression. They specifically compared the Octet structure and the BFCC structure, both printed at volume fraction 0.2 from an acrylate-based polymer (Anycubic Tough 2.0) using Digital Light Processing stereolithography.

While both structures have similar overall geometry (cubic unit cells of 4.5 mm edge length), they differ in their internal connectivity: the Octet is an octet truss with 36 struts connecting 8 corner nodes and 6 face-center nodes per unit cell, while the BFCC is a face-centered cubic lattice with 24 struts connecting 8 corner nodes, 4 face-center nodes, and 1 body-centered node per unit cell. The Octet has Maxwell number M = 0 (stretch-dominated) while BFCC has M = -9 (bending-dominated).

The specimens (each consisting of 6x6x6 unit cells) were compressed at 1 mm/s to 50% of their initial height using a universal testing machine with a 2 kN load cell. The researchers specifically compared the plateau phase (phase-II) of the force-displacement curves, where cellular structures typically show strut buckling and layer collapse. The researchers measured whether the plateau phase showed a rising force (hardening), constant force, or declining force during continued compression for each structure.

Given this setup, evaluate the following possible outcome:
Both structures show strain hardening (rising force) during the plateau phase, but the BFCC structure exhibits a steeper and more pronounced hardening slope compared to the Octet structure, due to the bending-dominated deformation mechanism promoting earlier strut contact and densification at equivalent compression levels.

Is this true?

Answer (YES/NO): NO